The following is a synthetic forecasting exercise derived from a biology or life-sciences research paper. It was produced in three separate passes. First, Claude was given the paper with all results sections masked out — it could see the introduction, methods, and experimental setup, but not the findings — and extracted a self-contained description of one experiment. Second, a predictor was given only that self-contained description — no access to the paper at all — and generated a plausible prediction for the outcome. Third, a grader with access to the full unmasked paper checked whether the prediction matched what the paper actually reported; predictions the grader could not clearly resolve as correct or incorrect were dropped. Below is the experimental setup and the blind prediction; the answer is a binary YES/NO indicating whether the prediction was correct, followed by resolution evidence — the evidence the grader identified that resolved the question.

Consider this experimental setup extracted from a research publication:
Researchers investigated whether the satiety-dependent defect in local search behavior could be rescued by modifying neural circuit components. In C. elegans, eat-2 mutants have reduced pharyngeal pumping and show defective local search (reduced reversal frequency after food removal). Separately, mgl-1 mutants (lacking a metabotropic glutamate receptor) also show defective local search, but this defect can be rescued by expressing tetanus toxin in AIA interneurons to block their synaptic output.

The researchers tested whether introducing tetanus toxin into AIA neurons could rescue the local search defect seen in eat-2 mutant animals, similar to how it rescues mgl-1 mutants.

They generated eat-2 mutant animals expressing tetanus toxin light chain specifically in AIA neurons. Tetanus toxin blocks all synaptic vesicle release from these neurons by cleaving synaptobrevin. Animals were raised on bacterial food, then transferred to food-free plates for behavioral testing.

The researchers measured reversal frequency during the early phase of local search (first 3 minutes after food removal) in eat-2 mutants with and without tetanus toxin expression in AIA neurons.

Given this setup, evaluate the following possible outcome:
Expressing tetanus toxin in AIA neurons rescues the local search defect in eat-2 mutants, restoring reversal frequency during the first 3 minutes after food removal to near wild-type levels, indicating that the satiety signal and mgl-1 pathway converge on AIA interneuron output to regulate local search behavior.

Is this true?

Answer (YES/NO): NO